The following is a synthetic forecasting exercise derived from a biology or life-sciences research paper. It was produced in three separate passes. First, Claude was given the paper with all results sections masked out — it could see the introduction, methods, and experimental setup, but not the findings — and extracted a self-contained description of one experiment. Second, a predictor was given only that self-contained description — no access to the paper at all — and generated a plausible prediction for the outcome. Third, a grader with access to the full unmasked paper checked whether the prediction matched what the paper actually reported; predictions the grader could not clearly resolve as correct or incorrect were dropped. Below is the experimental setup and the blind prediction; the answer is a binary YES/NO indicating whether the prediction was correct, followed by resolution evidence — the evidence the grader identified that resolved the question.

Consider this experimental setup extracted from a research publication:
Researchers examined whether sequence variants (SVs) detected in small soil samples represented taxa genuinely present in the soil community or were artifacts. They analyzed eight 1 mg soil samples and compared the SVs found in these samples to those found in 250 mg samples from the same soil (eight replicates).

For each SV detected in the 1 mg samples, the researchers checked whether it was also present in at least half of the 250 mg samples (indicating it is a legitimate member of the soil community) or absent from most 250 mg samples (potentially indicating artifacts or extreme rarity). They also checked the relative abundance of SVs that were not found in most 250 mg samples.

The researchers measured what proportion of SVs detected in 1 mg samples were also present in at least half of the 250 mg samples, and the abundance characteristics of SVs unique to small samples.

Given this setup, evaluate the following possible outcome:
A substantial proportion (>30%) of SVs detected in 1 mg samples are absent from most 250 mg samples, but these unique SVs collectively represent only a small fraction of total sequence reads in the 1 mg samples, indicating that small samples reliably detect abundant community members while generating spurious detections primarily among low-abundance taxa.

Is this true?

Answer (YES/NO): NO